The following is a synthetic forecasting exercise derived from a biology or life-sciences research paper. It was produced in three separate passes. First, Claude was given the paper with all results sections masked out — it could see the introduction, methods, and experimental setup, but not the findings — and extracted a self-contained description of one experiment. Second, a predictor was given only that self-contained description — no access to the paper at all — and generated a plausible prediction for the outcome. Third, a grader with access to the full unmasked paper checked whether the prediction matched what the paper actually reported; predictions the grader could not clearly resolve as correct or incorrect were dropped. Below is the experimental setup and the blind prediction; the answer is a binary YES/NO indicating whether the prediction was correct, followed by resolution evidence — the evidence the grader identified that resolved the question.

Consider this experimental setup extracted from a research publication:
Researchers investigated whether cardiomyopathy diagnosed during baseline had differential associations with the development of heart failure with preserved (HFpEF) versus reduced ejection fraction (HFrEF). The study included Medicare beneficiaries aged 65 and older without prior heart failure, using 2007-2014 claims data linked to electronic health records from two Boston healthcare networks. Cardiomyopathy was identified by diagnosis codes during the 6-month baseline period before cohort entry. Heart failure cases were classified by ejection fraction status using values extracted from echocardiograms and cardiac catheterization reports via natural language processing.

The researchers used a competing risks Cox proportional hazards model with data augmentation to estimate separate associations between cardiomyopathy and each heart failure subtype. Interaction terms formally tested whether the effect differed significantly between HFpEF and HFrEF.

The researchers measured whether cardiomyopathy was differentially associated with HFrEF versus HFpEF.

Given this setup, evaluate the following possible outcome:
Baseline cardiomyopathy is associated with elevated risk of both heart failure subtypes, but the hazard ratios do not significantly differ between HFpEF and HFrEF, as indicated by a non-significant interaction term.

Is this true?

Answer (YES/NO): NO